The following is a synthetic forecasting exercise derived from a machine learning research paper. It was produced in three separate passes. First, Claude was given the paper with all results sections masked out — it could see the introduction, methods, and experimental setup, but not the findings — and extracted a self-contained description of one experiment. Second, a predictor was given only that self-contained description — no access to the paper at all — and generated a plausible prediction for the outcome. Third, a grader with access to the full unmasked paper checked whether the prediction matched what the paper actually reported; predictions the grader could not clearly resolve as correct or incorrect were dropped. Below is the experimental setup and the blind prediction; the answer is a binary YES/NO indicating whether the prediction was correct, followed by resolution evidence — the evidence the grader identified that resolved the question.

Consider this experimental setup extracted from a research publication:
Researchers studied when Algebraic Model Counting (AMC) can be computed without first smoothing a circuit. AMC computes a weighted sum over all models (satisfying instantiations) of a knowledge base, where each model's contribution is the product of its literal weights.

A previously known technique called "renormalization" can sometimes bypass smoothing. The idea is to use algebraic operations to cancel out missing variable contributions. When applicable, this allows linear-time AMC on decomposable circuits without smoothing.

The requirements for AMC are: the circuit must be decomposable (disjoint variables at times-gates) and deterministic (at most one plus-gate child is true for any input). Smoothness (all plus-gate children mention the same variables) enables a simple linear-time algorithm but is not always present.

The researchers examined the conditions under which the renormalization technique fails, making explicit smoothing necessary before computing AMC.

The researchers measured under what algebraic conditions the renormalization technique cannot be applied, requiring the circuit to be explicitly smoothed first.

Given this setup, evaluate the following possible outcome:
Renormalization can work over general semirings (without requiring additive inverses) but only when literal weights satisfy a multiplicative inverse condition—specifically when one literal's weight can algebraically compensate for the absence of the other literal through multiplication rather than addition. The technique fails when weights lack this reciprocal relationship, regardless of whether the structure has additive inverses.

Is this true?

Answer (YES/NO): NO